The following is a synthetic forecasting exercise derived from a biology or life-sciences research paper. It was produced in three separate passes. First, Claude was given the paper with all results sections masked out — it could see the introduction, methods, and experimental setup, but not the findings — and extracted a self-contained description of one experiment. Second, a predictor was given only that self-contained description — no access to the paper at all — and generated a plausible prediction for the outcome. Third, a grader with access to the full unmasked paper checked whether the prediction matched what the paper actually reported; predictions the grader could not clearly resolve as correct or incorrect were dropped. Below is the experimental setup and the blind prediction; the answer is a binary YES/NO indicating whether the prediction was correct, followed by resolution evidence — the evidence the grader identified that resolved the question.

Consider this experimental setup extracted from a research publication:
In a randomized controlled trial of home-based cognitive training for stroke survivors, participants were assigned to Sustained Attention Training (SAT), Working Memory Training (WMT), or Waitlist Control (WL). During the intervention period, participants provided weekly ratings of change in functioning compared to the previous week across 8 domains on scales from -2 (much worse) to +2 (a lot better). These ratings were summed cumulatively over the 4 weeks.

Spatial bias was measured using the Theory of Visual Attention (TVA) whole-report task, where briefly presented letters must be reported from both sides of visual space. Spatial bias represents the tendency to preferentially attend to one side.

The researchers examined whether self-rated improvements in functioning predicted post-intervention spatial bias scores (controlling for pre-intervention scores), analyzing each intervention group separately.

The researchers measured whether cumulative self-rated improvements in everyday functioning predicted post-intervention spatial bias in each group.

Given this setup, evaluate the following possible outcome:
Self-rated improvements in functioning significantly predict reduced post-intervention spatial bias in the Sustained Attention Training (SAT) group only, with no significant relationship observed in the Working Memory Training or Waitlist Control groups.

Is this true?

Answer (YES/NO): NO